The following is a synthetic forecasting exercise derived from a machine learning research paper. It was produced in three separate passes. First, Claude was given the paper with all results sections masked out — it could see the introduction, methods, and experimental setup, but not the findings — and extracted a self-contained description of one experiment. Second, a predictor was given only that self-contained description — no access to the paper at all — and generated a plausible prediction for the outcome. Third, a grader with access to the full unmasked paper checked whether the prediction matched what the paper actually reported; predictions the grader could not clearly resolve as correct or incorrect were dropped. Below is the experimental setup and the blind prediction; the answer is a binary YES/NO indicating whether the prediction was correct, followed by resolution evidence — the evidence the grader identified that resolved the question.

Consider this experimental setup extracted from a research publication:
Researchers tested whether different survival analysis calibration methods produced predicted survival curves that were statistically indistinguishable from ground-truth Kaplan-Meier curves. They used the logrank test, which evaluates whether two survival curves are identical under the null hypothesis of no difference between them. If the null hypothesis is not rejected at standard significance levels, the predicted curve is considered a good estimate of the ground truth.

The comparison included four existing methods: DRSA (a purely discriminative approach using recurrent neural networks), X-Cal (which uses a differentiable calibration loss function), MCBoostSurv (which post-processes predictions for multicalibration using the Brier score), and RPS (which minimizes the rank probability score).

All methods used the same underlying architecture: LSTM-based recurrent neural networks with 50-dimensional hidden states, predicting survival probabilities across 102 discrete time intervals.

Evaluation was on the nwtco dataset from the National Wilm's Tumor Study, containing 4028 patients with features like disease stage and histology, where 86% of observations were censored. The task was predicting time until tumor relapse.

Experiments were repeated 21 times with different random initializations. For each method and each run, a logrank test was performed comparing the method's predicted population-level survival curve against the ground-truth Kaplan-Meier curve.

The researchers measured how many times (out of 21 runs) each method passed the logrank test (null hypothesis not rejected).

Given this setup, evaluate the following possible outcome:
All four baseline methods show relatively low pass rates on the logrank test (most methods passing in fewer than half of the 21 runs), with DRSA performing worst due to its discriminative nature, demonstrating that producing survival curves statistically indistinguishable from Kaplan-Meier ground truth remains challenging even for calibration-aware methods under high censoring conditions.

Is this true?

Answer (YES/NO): NO